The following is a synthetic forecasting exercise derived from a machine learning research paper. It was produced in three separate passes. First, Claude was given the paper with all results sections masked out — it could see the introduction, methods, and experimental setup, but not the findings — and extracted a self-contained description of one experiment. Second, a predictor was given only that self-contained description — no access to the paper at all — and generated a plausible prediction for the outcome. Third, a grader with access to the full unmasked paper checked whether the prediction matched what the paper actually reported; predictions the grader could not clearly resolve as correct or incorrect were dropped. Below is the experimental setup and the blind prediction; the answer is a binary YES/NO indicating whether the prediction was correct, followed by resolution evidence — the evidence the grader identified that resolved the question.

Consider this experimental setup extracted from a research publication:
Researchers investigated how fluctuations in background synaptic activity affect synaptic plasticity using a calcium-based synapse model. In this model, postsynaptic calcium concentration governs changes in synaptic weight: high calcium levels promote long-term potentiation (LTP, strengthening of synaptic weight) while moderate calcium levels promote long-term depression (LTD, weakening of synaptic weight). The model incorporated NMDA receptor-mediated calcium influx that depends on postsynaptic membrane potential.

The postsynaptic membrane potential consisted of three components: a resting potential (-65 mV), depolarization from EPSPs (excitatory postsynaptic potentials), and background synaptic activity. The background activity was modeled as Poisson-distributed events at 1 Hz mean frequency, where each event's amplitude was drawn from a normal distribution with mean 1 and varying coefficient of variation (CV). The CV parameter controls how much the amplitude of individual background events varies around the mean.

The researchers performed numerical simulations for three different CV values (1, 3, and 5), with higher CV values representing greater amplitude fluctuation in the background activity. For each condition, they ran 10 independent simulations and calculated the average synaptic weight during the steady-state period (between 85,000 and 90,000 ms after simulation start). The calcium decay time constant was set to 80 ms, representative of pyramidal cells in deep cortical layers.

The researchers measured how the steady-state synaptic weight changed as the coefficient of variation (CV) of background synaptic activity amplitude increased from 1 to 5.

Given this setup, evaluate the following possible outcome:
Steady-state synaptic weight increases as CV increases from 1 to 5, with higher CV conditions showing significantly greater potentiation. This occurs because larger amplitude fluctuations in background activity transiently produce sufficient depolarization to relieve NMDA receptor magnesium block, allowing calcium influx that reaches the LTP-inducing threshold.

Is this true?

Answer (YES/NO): NO